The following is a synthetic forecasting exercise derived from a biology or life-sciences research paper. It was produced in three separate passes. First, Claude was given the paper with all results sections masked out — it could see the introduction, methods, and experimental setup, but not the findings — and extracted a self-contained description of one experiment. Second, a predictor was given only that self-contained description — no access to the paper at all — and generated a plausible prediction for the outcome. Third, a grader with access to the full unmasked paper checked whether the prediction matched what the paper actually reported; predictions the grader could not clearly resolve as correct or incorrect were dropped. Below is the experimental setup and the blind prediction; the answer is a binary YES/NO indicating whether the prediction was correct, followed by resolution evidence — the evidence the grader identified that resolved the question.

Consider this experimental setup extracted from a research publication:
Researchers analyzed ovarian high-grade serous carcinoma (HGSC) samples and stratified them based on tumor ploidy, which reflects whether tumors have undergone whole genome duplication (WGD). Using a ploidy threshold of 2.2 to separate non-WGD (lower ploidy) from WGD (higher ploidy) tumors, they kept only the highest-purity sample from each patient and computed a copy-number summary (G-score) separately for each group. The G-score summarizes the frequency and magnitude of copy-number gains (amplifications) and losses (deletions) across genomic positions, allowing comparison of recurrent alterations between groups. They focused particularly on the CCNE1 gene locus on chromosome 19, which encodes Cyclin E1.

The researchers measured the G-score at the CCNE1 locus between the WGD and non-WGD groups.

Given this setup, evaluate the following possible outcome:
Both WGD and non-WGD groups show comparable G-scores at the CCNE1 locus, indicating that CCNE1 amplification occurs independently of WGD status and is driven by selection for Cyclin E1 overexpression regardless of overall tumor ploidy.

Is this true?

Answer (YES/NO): NO